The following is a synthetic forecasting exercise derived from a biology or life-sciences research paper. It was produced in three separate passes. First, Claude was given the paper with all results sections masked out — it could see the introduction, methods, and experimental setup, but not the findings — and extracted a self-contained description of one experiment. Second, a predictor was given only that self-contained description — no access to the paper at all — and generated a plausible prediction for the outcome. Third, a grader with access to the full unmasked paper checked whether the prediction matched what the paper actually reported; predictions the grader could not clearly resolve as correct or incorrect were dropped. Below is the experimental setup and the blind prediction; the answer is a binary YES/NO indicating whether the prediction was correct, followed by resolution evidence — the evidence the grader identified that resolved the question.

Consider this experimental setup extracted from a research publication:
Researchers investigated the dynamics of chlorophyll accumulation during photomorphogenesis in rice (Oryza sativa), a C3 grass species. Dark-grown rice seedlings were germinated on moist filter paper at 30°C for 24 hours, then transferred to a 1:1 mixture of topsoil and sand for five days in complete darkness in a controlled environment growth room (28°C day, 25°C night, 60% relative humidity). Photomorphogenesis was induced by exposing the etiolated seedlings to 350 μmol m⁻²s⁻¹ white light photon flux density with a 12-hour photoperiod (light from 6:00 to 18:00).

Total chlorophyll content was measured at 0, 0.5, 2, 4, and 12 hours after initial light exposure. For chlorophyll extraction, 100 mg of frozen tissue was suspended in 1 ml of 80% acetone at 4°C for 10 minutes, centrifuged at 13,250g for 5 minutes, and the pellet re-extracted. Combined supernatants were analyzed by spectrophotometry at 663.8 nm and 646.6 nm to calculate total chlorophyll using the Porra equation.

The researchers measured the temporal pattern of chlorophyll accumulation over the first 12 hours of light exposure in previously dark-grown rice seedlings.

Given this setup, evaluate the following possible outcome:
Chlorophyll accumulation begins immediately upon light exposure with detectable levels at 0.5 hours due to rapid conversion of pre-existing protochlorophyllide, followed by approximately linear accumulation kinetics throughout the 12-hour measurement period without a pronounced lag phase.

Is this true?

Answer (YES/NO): NO